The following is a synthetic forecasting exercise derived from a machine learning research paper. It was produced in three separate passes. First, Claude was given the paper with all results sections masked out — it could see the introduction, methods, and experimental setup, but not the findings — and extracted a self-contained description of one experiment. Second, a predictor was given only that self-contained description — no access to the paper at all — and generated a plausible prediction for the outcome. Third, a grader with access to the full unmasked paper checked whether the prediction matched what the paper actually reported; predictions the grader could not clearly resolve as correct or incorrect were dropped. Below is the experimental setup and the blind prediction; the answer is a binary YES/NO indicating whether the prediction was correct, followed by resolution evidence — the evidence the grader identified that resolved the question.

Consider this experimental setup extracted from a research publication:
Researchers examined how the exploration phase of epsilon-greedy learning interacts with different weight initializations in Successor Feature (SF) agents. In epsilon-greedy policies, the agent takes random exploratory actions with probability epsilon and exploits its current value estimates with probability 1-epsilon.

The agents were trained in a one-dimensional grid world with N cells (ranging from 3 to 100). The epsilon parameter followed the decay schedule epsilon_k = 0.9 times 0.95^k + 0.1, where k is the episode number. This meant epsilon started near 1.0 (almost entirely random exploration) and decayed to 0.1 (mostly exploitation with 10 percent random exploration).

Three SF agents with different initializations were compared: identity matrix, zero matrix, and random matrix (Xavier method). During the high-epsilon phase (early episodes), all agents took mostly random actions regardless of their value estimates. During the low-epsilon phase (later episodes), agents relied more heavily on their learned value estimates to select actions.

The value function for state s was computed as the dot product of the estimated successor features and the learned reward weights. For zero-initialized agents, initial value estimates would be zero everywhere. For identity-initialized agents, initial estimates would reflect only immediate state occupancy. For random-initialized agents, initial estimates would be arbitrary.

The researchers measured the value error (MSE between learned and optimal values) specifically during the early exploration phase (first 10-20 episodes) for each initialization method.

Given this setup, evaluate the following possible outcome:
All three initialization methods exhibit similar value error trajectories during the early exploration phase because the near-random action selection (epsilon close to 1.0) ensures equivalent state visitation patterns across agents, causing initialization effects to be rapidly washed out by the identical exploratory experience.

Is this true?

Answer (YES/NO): NO